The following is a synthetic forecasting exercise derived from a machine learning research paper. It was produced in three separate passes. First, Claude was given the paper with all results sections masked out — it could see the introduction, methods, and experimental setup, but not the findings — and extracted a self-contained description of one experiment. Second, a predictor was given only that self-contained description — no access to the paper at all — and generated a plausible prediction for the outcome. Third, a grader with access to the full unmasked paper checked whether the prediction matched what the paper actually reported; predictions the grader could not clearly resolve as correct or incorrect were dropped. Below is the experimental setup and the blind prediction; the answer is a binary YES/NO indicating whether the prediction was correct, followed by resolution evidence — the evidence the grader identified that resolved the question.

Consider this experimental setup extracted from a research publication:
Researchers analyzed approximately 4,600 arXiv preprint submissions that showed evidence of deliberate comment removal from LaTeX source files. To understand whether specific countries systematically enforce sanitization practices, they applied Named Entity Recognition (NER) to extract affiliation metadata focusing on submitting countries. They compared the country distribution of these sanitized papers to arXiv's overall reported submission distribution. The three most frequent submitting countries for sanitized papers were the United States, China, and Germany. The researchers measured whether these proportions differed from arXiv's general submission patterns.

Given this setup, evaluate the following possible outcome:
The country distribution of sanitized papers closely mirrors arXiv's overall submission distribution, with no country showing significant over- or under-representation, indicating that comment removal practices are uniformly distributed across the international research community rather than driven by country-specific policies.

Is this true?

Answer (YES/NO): YES